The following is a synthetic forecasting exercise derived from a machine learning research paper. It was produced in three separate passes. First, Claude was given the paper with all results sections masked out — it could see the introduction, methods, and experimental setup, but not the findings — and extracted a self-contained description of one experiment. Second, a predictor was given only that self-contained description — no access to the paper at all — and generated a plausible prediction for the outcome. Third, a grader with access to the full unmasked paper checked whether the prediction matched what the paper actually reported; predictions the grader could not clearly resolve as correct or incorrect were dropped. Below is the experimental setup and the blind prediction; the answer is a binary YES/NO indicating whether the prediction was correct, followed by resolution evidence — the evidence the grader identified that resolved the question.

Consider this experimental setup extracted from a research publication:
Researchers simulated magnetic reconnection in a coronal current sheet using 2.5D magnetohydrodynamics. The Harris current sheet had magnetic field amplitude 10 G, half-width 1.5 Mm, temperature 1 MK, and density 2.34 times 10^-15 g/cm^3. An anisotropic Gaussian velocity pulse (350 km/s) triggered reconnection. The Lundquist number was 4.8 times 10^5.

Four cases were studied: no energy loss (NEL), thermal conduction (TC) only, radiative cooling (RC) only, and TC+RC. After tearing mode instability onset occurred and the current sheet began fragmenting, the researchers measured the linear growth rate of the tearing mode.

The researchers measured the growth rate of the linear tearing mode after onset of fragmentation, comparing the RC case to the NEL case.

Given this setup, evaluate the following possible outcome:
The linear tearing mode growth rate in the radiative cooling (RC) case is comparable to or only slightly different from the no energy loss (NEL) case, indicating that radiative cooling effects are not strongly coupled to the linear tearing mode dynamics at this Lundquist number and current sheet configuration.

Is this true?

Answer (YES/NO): YES